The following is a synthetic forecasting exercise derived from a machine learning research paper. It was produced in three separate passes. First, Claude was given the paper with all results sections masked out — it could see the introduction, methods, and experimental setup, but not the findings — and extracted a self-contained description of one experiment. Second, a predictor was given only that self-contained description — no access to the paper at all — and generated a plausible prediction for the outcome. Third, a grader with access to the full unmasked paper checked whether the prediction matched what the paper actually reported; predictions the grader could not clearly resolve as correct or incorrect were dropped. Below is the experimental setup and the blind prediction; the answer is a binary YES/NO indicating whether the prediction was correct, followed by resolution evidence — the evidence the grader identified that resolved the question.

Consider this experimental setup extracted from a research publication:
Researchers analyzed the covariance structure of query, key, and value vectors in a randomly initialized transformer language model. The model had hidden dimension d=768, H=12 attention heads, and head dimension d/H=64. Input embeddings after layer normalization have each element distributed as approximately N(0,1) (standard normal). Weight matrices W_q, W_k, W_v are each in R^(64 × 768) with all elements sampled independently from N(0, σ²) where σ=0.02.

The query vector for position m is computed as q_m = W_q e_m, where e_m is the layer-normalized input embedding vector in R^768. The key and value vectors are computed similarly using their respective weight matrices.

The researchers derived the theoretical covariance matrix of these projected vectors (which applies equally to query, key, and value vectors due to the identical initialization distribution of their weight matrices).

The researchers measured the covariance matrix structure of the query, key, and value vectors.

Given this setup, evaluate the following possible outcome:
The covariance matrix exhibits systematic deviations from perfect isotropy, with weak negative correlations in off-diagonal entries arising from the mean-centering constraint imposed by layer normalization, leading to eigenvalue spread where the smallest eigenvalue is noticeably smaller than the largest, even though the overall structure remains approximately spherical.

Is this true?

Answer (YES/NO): NO